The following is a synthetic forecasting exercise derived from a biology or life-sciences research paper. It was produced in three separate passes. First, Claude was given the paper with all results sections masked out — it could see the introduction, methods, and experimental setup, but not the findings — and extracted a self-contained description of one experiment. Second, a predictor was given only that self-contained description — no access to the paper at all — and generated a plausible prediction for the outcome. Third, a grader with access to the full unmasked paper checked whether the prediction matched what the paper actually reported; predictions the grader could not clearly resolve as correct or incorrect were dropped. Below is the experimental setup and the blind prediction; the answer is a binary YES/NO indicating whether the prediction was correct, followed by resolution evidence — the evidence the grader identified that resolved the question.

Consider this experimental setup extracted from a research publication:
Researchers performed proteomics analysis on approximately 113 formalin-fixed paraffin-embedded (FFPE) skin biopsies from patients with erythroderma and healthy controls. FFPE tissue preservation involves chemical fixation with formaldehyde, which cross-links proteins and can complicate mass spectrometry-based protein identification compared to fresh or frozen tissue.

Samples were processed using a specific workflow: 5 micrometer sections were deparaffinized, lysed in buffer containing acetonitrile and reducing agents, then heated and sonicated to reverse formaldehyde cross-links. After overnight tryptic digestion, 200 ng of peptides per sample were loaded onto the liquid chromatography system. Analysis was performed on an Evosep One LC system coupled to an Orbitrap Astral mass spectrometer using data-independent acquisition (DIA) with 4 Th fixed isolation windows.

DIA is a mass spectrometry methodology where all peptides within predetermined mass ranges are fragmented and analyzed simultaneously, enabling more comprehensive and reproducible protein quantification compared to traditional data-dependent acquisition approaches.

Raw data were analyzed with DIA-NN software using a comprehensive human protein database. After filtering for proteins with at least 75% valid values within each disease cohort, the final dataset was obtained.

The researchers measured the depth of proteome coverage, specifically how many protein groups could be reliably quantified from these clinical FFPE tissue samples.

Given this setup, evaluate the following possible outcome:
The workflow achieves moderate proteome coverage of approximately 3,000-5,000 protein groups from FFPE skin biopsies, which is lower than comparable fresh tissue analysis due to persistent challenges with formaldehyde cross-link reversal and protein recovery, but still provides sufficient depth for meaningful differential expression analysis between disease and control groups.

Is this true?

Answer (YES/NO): NO